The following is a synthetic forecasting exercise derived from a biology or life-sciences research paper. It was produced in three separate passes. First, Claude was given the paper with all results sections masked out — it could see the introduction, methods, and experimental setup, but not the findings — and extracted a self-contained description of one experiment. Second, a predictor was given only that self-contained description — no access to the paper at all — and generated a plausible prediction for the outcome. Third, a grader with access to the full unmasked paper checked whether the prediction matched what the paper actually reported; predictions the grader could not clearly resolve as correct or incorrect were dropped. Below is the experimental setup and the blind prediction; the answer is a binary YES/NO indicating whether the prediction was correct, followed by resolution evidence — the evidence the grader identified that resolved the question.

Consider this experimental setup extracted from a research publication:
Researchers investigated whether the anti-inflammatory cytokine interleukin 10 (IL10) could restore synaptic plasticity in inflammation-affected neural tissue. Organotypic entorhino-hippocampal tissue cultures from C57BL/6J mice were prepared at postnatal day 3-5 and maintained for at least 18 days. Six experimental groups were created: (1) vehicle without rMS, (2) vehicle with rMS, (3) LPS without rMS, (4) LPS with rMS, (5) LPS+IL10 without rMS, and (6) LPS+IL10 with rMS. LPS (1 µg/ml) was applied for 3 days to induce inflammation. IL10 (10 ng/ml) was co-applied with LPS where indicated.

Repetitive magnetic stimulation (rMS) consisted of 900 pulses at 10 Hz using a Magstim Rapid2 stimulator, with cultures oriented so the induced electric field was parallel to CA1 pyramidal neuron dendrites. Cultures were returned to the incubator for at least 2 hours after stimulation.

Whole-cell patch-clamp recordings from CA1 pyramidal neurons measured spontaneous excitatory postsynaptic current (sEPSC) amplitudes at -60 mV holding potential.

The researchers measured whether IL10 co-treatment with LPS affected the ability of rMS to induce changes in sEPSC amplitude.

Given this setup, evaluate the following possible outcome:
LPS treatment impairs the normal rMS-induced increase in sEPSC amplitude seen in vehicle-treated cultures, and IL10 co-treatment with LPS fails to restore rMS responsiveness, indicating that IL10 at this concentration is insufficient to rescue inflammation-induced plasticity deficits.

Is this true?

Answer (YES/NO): NO